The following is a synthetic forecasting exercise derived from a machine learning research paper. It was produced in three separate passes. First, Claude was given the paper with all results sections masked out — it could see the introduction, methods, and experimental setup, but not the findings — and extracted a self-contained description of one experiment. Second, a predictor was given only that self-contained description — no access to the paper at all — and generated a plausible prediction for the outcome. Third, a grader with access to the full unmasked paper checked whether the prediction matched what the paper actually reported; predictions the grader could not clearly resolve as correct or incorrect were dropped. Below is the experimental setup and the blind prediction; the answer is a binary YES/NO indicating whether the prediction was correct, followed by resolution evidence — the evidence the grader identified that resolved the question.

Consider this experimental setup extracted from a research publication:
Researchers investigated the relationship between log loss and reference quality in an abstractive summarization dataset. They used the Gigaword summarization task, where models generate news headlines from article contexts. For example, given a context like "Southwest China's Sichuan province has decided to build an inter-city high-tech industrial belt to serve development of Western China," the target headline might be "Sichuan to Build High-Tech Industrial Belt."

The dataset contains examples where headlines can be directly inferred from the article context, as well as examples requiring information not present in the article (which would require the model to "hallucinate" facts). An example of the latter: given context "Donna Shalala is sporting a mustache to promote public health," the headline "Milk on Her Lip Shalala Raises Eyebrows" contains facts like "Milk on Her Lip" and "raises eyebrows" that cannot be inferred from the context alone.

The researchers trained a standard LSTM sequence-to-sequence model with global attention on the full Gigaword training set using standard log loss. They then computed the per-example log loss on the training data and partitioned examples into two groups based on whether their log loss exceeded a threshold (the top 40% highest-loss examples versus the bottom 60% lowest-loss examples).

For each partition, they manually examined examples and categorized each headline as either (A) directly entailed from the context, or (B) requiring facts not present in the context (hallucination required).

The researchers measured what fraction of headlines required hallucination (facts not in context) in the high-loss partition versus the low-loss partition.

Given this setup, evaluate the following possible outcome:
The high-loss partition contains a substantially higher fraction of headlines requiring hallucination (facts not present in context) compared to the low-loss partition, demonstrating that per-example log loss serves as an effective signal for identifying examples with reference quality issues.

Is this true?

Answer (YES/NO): YES